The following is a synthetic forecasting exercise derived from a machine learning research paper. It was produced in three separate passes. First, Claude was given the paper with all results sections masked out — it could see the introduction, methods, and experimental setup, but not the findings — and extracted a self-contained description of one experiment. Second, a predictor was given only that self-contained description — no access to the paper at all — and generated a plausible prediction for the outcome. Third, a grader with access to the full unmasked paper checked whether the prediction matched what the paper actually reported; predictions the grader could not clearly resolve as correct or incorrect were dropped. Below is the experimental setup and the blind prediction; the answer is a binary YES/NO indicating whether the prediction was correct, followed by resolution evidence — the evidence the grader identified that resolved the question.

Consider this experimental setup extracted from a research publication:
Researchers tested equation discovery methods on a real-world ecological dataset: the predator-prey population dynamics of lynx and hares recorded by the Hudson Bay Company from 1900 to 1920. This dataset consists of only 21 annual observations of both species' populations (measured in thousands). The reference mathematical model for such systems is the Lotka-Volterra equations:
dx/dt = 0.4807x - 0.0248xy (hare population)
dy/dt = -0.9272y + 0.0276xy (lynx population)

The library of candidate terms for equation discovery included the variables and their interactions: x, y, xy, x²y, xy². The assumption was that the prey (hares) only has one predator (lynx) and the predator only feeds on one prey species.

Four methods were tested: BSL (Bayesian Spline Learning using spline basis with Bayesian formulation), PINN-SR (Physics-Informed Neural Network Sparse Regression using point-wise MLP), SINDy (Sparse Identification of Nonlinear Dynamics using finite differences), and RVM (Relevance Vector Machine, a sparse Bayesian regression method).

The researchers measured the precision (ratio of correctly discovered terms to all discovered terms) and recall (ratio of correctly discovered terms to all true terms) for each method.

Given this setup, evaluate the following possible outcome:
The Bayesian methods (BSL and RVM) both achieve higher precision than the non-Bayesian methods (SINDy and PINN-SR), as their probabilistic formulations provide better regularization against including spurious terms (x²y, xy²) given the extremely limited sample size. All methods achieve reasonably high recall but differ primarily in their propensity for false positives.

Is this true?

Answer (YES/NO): NO